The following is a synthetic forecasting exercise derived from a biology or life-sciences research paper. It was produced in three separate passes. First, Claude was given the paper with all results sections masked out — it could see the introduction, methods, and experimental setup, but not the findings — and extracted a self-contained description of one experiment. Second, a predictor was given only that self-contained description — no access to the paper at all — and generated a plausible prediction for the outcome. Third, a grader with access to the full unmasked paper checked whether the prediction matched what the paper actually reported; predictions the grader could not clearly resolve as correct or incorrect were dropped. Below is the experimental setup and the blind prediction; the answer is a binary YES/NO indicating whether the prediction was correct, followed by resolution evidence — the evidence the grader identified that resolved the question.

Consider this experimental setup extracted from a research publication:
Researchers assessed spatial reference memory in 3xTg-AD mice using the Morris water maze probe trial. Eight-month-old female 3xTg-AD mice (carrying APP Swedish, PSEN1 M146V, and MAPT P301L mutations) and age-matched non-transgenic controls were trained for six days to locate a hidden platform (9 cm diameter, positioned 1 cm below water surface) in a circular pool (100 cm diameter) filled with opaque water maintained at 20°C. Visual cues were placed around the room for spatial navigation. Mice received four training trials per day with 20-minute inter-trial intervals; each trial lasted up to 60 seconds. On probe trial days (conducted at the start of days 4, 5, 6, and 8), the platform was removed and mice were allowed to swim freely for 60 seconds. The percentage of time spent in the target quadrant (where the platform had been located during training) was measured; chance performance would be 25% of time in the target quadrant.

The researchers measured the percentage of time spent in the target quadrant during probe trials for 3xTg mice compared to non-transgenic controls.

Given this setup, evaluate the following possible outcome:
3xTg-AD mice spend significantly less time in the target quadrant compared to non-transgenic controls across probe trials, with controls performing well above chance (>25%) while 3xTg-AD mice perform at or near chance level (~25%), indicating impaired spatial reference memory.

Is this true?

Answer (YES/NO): YES